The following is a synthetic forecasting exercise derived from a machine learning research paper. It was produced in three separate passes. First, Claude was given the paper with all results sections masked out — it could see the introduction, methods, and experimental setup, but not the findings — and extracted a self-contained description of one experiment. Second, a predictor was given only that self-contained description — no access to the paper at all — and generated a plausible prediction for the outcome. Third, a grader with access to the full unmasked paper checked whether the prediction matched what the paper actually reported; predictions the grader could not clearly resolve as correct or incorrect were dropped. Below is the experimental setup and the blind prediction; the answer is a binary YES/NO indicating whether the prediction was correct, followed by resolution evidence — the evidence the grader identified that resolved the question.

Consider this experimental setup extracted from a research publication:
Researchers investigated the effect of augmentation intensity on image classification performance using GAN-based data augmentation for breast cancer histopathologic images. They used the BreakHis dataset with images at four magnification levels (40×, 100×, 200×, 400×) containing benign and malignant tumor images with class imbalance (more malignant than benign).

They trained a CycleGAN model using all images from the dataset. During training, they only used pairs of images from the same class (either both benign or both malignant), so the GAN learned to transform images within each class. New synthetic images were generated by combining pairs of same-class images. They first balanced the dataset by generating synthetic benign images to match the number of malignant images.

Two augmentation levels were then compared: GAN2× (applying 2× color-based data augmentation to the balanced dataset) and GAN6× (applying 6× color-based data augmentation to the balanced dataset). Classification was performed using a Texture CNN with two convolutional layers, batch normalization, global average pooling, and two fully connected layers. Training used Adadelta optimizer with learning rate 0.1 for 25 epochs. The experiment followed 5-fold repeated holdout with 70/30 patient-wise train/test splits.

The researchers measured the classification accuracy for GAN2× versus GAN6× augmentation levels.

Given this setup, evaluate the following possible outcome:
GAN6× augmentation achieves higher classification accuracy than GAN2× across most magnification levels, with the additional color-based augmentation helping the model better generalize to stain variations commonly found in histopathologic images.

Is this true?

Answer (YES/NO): NO